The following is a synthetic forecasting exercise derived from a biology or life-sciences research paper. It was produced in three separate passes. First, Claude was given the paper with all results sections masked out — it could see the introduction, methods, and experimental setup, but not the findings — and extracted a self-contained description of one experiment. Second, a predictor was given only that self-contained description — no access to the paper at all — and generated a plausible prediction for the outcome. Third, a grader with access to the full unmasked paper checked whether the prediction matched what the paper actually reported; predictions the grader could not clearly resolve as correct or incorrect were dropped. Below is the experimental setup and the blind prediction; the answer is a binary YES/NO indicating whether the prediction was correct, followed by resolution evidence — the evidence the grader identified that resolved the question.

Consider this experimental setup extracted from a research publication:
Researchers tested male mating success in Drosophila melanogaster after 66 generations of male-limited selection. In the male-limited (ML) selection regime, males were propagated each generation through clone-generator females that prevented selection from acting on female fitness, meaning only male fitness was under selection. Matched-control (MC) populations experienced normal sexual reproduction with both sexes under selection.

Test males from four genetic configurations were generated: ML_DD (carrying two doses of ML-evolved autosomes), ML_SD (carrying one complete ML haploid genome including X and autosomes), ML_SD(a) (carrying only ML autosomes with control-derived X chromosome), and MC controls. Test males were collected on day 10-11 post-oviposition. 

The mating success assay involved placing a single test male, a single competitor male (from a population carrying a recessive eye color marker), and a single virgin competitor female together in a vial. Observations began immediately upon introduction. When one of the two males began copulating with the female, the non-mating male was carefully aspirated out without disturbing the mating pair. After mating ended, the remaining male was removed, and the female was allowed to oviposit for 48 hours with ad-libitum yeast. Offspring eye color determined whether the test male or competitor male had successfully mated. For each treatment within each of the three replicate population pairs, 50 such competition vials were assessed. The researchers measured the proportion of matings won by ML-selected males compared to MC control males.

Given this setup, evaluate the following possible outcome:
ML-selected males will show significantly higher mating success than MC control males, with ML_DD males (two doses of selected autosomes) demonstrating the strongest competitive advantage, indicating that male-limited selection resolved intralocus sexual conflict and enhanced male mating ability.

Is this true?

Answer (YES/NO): NO